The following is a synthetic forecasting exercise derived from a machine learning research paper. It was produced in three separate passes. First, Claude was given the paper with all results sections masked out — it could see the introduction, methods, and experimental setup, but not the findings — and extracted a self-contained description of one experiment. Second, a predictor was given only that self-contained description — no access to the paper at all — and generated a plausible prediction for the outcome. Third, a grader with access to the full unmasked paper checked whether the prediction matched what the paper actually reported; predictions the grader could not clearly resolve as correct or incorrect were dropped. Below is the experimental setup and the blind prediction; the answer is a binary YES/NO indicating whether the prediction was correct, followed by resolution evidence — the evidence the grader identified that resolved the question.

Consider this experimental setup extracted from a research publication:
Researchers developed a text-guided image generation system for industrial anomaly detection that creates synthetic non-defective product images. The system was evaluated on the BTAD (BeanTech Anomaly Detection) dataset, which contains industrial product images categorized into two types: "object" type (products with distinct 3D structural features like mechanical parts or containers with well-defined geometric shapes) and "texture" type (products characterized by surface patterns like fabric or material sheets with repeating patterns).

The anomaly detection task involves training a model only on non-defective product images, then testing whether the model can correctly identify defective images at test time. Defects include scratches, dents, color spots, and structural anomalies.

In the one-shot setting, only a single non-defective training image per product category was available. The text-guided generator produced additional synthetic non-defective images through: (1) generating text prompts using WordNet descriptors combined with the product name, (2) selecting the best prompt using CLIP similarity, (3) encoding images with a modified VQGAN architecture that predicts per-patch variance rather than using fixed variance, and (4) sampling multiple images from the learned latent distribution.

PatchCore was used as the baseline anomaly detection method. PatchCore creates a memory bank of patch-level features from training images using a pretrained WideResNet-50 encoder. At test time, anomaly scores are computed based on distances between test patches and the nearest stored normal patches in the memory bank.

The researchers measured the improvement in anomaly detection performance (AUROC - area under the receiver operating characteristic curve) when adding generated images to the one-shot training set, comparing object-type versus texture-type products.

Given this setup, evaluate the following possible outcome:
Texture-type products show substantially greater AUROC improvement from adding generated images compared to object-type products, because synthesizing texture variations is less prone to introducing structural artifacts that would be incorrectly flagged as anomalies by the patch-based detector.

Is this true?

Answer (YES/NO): NO